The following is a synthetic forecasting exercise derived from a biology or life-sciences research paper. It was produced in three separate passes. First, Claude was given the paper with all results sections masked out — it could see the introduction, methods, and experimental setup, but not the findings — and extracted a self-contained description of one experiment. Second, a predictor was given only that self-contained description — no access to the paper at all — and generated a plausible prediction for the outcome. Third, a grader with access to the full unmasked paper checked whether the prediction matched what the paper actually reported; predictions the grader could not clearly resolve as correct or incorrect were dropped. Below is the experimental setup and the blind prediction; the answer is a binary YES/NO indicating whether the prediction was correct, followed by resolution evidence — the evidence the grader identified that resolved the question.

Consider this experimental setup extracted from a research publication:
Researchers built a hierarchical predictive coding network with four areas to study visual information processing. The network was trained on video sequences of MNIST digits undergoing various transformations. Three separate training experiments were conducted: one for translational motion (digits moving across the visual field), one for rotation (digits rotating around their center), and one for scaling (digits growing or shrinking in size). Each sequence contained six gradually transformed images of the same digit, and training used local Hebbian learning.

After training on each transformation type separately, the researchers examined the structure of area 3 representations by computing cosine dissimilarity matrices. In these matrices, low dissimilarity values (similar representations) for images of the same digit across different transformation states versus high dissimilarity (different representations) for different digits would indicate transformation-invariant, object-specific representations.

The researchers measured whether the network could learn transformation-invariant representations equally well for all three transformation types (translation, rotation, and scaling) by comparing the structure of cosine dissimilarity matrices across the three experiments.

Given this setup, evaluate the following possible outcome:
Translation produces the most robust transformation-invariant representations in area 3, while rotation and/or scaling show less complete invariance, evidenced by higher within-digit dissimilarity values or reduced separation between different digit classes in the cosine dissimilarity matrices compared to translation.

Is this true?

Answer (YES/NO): NO